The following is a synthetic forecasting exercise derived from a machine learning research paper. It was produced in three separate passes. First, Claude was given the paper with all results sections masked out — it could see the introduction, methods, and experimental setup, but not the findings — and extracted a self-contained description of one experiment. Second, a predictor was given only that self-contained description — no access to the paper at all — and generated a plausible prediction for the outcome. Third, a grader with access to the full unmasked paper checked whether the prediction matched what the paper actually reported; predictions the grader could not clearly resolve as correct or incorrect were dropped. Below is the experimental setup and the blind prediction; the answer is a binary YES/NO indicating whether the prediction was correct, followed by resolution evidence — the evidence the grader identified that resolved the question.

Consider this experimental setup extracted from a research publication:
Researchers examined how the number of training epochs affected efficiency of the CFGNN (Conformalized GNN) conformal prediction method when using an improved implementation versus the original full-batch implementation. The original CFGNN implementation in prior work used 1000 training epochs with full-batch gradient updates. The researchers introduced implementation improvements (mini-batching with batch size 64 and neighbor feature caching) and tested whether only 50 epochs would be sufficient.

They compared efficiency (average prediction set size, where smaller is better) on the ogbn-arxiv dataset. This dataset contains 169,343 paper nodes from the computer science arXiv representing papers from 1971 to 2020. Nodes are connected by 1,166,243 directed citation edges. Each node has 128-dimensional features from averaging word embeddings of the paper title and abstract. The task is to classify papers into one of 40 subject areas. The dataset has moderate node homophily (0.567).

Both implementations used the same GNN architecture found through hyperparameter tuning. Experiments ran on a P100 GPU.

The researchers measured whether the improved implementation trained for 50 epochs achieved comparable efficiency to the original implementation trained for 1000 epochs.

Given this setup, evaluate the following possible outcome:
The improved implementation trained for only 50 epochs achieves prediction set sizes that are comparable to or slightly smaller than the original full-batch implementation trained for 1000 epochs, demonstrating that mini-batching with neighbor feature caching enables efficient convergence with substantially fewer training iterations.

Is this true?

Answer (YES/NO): YES